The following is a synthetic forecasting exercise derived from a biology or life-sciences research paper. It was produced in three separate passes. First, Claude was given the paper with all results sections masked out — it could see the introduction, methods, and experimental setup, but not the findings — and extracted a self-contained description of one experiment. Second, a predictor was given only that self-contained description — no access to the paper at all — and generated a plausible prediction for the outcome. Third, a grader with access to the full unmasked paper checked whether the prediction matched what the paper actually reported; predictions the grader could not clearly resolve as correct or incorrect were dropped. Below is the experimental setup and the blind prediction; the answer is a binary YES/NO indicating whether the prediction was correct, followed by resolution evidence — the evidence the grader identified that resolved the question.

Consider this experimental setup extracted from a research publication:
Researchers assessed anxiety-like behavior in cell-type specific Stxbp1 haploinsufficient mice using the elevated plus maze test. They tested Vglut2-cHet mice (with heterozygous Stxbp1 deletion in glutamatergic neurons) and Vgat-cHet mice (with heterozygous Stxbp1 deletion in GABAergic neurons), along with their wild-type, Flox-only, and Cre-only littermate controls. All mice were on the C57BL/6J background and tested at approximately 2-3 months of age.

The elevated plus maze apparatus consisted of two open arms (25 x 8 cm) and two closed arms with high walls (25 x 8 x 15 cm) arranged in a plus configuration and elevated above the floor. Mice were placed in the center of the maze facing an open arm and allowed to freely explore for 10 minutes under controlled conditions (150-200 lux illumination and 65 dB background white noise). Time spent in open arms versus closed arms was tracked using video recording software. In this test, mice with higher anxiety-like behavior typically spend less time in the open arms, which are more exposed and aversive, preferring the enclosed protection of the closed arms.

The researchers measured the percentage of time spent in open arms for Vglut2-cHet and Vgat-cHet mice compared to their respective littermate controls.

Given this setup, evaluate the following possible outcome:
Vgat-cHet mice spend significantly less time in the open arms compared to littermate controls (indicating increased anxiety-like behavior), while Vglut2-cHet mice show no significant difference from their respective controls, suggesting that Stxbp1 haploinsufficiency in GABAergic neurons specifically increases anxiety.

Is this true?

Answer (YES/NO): YES